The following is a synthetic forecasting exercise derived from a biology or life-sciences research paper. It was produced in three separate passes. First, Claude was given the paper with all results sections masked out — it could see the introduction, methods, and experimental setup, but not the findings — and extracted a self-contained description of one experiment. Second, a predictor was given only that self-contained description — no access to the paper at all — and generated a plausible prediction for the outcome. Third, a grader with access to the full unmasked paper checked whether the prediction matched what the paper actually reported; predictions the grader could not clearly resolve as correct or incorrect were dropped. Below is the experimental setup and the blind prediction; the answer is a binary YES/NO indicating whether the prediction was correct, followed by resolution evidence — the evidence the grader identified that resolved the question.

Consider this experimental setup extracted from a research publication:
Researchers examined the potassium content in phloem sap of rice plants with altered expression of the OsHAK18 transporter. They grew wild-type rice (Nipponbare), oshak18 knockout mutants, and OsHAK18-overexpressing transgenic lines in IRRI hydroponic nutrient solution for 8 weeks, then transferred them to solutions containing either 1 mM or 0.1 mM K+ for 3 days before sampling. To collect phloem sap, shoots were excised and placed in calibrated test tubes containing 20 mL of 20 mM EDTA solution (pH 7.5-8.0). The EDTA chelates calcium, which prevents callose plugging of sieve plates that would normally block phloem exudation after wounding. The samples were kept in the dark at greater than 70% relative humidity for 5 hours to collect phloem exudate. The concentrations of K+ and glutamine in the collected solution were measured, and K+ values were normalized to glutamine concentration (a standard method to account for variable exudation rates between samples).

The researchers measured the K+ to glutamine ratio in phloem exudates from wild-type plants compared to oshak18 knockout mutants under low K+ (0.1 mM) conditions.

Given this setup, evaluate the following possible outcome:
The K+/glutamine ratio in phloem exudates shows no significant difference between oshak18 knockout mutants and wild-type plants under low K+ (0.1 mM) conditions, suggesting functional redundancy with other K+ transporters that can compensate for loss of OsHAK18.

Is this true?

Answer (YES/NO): NO